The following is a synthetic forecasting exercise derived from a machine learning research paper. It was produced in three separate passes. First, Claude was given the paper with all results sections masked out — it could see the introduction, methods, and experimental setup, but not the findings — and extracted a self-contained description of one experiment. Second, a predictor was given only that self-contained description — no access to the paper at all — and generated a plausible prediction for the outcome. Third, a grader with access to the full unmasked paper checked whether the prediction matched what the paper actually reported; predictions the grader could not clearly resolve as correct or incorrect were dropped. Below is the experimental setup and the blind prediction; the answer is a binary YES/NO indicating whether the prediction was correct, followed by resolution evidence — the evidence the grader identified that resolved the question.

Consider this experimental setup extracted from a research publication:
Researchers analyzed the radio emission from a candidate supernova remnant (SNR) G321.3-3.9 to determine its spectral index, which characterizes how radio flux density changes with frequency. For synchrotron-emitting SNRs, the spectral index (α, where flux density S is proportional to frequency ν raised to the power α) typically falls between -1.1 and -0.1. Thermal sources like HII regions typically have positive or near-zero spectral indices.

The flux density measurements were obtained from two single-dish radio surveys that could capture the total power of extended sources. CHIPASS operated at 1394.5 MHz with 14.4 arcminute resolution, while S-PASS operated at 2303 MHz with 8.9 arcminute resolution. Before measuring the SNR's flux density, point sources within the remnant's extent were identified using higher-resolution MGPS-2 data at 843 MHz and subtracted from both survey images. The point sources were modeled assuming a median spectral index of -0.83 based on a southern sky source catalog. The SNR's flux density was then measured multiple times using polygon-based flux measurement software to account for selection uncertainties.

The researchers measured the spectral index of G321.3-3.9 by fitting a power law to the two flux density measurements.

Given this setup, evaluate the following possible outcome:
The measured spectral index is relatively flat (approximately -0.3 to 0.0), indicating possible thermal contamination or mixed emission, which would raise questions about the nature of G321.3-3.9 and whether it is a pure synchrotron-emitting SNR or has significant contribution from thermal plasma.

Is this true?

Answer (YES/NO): NO